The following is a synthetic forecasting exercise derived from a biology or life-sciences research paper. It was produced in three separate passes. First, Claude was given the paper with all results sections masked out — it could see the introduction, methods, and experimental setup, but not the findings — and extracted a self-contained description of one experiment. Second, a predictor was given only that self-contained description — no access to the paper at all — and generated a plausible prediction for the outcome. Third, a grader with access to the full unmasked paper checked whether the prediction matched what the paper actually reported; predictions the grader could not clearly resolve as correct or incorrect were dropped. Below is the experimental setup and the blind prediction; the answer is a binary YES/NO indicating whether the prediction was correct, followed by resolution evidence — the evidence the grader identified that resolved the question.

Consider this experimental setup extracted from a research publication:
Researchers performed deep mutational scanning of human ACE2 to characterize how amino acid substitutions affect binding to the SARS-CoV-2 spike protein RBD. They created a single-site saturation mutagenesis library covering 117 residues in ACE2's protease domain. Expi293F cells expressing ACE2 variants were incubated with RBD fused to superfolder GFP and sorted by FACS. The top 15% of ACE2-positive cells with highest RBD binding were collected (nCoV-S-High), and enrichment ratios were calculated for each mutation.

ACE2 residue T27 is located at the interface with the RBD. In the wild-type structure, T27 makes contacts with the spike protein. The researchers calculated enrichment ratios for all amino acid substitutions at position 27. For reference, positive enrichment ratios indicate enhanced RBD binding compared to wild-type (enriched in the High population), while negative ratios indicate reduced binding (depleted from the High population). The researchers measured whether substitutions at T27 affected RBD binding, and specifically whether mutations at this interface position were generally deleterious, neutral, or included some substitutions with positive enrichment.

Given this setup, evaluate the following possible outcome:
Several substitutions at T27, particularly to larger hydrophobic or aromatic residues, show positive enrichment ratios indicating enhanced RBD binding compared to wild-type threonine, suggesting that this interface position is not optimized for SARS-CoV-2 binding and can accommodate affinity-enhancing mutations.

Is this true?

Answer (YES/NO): YES